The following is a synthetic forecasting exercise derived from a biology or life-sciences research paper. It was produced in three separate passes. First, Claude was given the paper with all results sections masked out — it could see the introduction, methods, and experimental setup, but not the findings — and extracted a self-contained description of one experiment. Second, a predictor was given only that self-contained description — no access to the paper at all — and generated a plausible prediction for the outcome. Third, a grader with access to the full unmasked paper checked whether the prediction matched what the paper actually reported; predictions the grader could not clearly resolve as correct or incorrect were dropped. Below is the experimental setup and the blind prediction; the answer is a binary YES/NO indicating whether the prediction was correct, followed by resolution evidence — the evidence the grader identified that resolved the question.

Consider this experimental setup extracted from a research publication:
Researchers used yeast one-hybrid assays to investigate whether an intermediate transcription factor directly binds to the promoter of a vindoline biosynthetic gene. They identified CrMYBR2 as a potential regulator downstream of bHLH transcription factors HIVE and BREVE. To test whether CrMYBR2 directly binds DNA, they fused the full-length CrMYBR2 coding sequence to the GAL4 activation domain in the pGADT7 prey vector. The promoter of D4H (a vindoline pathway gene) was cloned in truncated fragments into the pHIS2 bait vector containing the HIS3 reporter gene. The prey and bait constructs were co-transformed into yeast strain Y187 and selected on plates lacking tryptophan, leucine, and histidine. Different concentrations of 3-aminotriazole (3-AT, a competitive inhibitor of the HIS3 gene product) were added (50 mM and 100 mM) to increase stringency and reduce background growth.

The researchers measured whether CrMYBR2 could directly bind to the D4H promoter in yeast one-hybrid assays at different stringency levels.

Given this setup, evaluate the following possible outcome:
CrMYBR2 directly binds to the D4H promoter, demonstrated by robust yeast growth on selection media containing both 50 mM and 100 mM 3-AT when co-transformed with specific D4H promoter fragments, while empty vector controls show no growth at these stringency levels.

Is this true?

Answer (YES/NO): YES